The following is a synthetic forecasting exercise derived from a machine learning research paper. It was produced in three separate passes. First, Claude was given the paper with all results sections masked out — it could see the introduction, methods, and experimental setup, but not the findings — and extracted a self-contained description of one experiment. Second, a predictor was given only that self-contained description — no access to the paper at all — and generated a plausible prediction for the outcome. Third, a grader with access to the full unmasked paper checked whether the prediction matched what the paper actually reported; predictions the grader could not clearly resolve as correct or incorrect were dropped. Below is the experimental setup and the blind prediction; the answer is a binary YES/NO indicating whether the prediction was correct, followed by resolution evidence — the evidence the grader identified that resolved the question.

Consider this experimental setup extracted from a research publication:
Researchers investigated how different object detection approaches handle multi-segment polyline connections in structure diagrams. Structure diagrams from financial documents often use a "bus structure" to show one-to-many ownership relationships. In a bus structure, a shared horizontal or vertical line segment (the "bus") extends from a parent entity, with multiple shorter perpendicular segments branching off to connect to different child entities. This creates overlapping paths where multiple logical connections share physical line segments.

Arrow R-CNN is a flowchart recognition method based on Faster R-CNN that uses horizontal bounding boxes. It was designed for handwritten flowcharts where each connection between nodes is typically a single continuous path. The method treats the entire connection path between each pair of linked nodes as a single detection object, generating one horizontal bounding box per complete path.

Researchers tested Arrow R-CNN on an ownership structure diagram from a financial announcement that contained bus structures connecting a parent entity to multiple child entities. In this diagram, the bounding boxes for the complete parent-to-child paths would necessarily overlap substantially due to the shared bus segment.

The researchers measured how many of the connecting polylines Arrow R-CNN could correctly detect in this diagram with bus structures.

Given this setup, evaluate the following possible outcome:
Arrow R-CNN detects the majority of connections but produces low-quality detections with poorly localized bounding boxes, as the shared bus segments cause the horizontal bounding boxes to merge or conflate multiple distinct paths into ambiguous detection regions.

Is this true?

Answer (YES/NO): NO